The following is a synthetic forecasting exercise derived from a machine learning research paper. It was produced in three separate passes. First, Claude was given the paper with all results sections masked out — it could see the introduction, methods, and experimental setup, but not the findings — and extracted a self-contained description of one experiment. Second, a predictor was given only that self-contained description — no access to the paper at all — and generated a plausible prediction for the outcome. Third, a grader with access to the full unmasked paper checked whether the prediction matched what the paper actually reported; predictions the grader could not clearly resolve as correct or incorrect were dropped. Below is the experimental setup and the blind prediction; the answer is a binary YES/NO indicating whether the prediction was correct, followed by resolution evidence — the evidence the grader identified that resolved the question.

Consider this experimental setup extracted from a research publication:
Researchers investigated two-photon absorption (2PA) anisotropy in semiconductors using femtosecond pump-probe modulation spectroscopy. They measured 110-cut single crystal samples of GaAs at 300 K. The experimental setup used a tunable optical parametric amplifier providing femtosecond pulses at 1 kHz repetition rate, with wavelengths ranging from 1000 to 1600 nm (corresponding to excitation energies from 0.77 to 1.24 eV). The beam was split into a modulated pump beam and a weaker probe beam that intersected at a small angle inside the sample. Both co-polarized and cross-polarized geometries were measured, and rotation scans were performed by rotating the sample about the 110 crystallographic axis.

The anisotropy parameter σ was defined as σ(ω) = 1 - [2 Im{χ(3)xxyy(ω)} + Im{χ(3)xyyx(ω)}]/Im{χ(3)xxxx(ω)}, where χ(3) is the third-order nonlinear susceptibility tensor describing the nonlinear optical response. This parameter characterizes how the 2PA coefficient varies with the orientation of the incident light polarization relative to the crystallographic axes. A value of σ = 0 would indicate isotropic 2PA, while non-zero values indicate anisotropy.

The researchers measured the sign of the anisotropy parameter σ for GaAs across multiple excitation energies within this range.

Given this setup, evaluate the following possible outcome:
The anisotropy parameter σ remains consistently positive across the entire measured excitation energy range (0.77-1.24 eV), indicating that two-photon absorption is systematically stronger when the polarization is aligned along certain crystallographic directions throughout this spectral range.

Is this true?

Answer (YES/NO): NO